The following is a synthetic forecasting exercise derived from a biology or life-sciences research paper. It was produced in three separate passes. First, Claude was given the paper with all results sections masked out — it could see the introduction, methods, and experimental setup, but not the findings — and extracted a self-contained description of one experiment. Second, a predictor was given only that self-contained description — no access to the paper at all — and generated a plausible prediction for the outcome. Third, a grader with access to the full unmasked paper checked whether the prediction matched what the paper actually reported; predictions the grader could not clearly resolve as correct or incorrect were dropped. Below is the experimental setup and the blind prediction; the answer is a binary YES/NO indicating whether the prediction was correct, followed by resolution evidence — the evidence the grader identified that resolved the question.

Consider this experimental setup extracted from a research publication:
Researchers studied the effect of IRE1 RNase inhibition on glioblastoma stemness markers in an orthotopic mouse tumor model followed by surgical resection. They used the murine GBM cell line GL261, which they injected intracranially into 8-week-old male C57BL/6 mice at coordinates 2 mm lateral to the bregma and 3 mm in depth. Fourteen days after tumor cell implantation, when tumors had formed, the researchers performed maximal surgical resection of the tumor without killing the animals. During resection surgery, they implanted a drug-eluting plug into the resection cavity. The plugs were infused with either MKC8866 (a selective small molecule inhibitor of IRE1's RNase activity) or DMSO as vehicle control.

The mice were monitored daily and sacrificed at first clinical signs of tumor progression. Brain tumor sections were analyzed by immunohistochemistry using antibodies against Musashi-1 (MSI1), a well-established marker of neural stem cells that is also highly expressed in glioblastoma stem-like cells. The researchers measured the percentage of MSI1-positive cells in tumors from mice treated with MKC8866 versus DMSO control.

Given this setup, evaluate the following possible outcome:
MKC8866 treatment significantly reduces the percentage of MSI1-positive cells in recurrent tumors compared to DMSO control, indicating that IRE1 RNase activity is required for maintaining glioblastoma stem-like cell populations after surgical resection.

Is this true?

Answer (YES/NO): NO